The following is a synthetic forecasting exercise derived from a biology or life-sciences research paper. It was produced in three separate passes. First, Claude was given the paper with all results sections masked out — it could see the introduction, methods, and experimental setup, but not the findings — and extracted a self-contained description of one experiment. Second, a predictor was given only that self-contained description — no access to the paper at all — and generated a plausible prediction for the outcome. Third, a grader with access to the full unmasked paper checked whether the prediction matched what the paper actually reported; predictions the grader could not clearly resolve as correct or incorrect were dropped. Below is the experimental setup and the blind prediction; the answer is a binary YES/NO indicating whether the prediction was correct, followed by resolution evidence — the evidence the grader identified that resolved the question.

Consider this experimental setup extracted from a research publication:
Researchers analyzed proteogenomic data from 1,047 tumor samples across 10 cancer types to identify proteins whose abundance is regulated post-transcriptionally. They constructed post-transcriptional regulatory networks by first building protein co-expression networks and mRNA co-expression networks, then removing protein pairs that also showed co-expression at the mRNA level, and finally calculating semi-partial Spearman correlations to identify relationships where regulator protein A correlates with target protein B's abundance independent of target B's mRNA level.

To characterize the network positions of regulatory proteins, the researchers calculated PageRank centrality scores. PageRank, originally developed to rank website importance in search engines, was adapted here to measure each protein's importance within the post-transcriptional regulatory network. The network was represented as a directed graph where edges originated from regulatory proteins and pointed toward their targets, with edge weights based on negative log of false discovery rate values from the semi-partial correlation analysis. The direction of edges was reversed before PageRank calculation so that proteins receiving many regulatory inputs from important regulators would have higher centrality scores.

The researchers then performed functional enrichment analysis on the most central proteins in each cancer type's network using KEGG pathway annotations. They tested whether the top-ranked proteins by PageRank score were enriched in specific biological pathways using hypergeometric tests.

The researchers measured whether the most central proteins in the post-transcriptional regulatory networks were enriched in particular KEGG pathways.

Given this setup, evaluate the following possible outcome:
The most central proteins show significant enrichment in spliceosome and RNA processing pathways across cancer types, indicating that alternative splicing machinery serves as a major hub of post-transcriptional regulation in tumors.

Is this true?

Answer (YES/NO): YES